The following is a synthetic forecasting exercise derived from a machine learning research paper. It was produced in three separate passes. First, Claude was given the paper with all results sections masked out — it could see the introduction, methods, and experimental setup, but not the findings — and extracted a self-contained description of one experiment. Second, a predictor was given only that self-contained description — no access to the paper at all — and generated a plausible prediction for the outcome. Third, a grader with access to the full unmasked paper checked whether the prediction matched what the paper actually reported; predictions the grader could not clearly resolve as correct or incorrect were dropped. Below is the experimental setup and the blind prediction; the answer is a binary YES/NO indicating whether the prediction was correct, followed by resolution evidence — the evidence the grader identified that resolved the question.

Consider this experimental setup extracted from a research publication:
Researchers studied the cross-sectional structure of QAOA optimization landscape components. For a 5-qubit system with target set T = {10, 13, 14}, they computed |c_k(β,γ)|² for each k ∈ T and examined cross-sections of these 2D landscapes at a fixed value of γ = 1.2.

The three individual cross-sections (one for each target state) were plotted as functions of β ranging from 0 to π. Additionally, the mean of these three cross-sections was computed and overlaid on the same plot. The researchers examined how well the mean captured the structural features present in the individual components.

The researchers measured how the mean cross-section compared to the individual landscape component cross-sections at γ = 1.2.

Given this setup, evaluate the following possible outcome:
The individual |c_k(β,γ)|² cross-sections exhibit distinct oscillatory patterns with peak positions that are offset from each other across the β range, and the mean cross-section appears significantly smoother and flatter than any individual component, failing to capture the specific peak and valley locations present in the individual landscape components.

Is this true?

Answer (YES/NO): NO